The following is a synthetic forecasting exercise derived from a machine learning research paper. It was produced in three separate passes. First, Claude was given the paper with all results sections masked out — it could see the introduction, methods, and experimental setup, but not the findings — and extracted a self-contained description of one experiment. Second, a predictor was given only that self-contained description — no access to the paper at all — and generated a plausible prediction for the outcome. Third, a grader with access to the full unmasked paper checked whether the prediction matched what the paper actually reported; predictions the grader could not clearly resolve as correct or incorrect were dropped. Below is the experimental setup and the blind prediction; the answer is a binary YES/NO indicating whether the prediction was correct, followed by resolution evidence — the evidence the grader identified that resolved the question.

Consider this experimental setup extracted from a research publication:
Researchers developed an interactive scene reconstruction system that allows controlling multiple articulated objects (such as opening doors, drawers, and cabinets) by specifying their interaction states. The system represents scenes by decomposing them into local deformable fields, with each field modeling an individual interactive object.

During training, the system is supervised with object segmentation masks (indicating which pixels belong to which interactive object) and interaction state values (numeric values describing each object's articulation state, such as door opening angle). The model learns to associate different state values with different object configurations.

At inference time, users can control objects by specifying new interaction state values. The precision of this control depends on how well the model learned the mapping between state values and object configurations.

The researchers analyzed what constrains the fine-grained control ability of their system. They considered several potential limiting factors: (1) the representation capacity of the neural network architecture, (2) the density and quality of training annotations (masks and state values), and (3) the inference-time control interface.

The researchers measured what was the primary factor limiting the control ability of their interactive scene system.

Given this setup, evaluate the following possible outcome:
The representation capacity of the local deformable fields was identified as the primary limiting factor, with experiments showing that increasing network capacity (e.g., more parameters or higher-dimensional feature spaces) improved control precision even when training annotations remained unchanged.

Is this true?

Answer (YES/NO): NO